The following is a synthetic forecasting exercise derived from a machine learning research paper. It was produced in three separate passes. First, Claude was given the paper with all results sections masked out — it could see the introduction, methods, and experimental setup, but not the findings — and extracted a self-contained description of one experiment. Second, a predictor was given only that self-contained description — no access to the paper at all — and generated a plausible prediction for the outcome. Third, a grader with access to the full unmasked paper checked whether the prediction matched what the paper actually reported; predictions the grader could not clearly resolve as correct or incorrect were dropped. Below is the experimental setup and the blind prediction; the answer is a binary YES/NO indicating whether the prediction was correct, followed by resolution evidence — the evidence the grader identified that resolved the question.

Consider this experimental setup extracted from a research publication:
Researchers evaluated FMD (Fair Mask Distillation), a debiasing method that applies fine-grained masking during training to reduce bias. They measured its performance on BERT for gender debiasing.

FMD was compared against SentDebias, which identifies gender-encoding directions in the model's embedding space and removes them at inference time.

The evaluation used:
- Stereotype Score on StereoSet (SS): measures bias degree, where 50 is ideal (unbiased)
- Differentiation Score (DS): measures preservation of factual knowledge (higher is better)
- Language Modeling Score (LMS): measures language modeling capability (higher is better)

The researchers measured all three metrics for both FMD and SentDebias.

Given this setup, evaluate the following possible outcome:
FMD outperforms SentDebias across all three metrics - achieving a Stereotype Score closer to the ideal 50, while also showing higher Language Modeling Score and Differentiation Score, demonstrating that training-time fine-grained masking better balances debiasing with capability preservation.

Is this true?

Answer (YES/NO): NO